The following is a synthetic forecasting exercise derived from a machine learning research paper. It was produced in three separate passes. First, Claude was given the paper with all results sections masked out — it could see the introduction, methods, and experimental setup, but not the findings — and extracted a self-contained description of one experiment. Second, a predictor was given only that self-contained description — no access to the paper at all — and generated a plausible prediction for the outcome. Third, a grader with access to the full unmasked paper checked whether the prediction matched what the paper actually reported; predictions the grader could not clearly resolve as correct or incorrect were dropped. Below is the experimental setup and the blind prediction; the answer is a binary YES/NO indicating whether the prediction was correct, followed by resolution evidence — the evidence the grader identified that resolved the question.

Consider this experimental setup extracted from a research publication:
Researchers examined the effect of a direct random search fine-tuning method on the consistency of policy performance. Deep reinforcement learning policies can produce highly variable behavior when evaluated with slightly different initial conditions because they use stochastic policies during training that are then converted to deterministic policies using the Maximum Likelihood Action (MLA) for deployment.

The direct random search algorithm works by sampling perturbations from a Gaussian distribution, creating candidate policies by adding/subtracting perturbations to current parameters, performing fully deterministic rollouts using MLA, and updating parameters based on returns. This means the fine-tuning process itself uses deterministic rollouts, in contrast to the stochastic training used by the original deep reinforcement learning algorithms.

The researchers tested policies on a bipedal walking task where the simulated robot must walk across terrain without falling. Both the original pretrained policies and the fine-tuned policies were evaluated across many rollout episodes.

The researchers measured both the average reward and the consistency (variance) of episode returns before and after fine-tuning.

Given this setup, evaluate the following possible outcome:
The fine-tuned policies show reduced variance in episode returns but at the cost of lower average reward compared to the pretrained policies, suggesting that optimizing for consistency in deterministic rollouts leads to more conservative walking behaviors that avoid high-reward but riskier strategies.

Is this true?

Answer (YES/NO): NO